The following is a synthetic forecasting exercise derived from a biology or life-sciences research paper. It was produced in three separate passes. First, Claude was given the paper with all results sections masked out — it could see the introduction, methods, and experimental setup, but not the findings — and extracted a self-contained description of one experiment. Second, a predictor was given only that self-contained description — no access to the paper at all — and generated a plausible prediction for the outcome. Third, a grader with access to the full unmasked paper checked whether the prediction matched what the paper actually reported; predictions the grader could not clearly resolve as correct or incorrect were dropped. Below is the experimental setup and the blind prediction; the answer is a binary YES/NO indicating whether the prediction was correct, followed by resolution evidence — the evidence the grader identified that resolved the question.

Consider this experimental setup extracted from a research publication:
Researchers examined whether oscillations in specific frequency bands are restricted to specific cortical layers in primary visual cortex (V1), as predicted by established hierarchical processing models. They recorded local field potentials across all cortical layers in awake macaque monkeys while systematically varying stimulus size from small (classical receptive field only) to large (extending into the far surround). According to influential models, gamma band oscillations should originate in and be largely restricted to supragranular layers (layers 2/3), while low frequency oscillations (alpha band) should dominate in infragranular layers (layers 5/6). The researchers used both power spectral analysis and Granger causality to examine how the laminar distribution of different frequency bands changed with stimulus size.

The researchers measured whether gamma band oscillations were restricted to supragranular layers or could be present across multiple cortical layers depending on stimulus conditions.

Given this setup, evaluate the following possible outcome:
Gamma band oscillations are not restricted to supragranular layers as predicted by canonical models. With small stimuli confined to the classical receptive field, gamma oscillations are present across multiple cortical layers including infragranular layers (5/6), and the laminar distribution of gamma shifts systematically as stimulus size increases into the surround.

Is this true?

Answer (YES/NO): YES